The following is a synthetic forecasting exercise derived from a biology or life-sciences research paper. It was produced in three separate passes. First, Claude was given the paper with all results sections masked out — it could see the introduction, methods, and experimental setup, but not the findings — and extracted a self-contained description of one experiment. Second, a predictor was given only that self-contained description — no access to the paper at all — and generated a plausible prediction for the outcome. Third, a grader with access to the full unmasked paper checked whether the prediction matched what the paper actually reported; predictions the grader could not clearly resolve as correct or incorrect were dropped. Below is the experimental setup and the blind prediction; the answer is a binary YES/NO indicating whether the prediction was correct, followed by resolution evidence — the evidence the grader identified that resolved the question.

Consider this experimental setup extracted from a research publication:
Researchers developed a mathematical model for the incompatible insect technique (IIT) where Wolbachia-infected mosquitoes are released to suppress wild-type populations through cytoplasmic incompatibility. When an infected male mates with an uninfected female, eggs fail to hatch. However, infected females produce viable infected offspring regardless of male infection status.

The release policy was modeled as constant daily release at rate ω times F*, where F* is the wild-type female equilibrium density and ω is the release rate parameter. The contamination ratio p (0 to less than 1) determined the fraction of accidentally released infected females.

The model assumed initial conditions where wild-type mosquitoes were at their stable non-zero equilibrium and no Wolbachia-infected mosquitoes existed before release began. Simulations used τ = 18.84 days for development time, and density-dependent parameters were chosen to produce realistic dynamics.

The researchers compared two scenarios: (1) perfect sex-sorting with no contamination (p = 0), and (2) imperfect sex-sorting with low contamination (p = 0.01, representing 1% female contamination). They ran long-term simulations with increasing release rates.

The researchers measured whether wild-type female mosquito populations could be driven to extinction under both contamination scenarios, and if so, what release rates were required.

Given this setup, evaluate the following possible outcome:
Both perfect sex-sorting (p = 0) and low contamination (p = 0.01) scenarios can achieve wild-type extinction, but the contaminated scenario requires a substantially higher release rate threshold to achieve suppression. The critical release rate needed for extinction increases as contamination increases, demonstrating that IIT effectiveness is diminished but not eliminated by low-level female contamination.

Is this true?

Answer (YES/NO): NO